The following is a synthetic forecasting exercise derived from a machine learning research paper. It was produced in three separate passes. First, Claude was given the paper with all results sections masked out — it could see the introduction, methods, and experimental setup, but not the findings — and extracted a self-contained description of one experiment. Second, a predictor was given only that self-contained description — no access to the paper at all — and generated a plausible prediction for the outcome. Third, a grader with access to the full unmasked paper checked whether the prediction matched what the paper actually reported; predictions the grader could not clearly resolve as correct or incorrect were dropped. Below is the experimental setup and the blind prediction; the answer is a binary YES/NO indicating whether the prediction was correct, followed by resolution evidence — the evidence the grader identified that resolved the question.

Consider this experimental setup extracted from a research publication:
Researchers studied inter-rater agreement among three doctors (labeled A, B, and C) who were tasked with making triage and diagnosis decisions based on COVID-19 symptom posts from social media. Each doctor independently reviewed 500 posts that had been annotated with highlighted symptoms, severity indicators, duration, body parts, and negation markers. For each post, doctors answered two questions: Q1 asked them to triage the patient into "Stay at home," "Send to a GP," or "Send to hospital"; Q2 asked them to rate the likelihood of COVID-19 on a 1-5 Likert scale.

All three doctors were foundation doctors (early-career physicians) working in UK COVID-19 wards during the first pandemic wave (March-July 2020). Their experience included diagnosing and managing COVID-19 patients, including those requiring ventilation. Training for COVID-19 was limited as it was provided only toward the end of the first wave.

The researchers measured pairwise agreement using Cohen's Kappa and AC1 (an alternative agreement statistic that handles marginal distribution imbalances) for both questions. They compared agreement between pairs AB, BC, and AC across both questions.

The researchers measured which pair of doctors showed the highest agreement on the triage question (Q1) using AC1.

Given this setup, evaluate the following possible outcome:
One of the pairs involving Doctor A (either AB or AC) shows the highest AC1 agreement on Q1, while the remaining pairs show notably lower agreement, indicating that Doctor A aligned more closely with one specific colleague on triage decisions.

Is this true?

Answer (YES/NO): YES